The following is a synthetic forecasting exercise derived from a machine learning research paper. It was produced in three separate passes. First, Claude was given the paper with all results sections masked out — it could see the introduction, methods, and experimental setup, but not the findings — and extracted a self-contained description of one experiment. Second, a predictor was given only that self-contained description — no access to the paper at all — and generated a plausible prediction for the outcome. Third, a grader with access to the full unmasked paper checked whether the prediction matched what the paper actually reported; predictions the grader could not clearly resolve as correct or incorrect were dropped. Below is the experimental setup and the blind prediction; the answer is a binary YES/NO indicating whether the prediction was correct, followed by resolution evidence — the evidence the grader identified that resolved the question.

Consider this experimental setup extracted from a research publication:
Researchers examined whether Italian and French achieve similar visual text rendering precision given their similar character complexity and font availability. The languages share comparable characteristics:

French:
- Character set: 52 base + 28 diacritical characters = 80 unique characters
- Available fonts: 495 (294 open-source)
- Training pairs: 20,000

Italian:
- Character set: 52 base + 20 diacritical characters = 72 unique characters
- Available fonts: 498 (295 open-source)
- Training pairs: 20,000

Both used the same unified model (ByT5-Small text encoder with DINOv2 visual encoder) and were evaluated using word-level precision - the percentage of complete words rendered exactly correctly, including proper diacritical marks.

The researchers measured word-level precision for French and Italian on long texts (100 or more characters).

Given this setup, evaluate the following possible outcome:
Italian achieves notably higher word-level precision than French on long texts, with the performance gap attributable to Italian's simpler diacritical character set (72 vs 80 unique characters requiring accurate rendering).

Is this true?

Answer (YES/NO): NO